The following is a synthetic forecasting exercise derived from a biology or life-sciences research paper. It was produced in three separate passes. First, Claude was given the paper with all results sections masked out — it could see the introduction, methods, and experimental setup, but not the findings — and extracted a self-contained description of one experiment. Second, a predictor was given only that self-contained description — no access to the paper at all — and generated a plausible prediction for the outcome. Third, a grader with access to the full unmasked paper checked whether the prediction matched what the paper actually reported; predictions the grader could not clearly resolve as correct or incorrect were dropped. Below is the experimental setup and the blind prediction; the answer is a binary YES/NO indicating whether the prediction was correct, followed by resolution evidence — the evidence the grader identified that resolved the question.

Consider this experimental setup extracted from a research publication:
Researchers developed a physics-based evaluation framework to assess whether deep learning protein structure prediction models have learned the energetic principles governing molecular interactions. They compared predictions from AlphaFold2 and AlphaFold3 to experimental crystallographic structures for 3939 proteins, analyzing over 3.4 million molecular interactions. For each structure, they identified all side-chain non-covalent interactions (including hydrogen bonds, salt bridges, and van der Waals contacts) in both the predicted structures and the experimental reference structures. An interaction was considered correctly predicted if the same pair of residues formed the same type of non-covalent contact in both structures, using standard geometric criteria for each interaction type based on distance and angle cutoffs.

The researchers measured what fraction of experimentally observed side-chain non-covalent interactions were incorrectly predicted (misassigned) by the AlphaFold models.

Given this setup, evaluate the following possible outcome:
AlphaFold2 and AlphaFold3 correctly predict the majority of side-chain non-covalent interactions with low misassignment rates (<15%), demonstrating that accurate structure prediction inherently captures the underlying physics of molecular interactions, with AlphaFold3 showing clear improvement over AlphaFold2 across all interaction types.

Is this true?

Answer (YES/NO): NO